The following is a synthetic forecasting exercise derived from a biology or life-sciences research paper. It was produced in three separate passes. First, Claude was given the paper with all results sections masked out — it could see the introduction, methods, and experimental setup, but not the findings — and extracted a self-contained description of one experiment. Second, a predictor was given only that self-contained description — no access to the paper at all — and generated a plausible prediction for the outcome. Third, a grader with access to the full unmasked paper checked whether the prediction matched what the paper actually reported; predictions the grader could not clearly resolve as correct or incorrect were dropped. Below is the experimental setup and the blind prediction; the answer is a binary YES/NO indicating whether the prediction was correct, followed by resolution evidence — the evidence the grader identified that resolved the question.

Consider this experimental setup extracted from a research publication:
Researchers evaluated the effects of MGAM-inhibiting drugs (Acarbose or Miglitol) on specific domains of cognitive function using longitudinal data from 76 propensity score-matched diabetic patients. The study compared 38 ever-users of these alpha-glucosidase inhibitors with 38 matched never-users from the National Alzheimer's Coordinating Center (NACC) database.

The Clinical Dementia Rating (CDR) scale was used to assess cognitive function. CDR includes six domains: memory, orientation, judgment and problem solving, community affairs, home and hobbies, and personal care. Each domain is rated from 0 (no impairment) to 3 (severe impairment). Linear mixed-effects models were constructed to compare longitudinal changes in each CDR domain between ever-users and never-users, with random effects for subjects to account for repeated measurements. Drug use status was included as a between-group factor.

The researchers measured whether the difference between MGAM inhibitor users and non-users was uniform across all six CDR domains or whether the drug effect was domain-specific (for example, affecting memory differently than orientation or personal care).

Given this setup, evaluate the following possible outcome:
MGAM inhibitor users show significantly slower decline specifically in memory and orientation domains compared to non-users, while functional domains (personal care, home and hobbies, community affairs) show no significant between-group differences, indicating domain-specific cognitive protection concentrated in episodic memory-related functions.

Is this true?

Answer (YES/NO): NO